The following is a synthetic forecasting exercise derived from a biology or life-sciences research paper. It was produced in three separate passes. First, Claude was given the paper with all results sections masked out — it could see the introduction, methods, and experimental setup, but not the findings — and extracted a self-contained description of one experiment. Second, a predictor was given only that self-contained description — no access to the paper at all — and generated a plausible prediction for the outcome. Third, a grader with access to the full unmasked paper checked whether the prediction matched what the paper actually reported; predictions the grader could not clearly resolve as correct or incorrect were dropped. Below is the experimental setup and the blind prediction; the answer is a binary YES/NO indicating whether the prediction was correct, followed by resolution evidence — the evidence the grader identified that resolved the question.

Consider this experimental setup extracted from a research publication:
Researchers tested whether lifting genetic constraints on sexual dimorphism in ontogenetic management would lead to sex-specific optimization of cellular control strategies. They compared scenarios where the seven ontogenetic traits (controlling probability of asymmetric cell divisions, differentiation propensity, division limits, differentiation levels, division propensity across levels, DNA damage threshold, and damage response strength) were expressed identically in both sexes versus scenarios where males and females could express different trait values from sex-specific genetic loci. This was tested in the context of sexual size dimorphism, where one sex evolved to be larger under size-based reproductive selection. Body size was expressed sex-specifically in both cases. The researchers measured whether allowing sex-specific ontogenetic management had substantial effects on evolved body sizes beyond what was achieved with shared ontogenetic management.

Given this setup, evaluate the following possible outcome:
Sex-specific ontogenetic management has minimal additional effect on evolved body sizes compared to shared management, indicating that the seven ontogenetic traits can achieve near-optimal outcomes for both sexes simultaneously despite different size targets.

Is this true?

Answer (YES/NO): YES